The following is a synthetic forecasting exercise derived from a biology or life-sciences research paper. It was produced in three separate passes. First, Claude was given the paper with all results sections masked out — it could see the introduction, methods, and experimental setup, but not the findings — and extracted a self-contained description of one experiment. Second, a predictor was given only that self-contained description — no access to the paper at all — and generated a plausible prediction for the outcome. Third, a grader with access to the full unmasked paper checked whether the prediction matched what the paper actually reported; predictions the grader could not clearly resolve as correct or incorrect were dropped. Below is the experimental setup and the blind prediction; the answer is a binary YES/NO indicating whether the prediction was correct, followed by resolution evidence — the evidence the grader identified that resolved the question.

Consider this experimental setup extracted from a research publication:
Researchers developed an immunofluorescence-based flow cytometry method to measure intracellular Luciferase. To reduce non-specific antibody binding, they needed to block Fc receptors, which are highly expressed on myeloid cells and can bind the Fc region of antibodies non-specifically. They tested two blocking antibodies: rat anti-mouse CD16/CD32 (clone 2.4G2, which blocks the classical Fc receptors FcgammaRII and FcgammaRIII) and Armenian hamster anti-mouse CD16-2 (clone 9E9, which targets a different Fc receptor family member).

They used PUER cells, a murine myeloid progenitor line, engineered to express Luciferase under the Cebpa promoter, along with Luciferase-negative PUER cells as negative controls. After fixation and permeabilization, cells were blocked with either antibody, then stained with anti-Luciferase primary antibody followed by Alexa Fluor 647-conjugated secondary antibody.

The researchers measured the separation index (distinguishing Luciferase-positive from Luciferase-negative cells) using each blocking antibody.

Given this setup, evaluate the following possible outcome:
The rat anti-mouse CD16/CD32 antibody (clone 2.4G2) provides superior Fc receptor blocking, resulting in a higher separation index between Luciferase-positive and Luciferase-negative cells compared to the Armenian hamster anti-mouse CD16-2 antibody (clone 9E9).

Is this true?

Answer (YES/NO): NO